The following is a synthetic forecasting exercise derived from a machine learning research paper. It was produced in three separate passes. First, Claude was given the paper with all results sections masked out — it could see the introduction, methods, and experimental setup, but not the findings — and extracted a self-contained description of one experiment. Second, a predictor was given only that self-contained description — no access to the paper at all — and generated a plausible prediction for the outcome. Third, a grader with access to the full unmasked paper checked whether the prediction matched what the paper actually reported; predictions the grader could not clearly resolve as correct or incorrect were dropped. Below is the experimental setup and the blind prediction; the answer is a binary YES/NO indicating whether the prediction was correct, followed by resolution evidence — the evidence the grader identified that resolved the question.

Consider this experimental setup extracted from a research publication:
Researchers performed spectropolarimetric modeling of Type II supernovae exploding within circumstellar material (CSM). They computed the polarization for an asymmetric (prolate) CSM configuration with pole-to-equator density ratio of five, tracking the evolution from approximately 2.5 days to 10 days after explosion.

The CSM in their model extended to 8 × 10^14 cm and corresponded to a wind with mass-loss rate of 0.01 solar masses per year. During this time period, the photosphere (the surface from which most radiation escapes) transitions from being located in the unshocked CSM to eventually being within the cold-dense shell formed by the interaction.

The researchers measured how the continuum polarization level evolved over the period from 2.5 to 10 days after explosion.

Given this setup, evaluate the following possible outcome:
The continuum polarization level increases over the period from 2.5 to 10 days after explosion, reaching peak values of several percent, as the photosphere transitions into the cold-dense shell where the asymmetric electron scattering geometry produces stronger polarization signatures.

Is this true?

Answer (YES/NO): NO